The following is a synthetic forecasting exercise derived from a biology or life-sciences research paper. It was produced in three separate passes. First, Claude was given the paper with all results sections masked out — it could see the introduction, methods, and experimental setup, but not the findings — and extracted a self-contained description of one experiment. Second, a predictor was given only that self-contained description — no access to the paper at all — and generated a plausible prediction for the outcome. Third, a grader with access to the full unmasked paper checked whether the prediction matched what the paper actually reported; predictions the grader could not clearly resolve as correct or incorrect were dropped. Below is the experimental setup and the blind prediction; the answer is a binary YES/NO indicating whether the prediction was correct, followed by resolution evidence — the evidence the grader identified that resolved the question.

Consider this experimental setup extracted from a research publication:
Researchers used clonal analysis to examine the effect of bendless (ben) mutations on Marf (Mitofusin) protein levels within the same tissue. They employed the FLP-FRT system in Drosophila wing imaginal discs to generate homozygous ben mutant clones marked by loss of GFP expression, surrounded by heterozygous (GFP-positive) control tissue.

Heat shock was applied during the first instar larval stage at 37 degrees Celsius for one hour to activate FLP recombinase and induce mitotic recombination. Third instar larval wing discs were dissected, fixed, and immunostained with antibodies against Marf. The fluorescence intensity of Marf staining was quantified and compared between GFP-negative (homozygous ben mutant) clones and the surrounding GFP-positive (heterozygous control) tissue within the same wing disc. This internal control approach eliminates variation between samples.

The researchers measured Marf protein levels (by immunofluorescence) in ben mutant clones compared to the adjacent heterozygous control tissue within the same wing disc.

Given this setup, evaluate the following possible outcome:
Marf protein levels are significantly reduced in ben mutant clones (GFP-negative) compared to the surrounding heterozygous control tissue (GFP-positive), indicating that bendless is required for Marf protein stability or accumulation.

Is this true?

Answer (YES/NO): NO